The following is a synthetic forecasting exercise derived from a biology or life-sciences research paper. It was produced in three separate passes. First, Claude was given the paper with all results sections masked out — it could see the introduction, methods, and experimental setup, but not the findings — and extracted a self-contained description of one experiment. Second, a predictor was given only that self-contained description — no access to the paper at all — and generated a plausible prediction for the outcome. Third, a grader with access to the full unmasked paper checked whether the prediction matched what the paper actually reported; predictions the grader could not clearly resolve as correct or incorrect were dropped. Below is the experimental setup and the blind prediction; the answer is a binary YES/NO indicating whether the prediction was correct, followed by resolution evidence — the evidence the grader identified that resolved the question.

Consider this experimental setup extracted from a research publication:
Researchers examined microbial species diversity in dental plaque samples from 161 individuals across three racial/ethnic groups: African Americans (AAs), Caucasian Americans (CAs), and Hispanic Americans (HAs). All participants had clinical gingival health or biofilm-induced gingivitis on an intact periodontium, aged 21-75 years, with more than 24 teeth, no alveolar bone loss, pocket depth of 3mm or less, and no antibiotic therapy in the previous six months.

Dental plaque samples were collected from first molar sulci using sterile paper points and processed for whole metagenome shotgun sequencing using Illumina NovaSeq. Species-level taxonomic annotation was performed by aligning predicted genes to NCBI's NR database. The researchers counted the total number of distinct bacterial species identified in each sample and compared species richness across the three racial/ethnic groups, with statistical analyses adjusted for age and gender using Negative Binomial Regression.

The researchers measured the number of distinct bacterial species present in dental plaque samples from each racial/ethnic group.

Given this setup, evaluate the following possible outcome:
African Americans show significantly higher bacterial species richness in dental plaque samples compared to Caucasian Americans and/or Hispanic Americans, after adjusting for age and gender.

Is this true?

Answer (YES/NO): YES